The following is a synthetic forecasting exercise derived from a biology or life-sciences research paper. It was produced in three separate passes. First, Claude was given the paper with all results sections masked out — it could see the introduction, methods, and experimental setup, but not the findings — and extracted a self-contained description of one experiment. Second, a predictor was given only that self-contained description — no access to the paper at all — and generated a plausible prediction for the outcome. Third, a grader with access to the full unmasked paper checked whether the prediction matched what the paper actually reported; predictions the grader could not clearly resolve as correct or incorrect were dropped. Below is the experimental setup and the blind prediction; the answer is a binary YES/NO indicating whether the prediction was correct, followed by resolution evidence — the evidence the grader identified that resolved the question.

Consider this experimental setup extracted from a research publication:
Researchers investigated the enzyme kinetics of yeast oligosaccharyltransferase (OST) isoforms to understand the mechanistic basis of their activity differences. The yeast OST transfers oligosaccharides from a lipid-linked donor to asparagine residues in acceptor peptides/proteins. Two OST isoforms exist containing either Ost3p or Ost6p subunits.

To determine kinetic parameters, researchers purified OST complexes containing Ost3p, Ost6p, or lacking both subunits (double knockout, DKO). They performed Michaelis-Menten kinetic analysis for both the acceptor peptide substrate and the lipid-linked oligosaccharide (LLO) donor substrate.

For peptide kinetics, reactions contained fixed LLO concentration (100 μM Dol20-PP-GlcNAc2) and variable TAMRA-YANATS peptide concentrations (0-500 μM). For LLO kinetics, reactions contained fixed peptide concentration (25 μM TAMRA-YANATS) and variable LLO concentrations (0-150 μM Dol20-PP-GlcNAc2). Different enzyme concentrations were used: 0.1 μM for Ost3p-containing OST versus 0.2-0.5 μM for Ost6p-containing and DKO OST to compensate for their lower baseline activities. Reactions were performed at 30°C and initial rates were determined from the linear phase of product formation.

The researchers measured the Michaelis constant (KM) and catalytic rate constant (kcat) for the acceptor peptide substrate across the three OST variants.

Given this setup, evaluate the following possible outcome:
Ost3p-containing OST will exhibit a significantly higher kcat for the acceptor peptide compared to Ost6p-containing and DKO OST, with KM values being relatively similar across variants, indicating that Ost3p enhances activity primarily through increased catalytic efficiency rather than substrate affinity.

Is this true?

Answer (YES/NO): NO